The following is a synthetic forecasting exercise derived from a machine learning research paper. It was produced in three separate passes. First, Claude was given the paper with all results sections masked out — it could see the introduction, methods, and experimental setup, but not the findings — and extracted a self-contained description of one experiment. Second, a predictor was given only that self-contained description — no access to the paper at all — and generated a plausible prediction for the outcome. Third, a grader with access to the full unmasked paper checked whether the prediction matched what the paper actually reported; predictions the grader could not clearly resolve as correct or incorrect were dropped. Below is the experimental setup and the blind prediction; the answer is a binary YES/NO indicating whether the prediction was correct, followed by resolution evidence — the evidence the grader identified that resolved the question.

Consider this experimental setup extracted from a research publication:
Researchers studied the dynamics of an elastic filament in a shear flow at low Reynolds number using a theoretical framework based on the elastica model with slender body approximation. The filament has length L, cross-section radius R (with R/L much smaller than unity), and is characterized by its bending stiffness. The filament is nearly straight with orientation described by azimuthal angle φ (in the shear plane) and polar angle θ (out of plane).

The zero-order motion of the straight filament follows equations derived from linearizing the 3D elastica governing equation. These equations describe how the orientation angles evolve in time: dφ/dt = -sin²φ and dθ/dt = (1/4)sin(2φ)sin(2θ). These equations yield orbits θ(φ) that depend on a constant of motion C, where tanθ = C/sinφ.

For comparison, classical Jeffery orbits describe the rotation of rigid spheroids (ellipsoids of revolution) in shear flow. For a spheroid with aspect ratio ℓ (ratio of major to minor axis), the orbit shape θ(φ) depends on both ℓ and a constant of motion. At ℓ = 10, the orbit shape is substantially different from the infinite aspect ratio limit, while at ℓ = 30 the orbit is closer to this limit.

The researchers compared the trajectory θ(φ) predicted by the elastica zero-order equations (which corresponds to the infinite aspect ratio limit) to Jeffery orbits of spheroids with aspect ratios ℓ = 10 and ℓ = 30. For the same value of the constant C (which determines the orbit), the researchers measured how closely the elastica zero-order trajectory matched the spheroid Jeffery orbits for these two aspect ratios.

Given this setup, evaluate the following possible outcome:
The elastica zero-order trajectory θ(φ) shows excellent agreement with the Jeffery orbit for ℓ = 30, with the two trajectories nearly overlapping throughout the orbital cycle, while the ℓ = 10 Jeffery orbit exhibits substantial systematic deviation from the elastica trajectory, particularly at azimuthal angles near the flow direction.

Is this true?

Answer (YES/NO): NO